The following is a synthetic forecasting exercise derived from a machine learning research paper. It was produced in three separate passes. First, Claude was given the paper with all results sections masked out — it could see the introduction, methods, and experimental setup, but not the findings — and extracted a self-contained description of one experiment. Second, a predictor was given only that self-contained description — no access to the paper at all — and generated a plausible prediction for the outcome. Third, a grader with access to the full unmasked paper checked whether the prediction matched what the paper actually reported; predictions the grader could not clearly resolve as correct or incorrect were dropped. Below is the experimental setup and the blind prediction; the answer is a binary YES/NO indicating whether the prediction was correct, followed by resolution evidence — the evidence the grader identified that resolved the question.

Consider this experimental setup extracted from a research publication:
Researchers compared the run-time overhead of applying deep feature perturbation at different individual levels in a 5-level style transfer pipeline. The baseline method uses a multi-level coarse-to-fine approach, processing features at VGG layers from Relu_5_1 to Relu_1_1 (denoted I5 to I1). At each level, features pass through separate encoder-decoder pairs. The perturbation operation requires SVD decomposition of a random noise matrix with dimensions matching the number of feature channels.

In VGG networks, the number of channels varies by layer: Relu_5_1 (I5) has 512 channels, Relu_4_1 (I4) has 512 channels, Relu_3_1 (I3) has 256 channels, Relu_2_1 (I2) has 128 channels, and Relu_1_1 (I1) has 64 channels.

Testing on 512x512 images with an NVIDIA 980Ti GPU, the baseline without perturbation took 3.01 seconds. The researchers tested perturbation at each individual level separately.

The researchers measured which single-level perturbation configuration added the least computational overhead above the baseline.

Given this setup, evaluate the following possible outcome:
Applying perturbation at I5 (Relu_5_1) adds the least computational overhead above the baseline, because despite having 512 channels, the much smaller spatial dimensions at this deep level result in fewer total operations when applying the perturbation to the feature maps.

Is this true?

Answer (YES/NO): NO